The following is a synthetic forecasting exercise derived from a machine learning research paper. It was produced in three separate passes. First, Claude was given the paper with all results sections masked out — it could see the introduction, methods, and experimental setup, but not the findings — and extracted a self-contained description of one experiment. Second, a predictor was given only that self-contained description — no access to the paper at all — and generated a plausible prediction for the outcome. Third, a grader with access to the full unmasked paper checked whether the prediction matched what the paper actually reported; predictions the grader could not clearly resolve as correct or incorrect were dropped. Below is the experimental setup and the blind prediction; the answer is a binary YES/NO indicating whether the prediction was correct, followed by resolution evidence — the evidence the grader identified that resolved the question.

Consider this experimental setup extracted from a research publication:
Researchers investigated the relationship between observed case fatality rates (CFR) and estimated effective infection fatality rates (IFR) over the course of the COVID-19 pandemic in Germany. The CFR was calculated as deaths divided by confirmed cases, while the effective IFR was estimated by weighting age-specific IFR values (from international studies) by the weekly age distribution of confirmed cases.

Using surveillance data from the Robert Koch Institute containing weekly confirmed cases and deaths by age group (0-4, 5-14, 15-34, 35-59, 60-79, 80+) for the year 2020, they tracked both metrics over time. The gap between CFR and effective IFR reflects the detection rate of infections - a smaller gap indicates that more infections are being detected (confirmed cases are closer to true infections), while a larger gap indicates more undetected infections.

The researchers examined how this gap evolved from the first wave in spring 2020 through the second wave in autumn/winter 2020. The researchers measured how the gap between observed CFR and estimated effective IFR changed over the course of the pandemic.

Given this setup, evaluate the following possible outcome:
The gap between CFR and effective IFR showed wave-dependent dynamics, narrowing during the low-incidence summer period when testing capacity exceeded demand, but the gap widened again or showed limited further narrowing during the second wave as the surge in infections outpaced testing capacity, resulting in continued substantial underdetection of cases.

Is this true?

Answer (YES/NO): YES